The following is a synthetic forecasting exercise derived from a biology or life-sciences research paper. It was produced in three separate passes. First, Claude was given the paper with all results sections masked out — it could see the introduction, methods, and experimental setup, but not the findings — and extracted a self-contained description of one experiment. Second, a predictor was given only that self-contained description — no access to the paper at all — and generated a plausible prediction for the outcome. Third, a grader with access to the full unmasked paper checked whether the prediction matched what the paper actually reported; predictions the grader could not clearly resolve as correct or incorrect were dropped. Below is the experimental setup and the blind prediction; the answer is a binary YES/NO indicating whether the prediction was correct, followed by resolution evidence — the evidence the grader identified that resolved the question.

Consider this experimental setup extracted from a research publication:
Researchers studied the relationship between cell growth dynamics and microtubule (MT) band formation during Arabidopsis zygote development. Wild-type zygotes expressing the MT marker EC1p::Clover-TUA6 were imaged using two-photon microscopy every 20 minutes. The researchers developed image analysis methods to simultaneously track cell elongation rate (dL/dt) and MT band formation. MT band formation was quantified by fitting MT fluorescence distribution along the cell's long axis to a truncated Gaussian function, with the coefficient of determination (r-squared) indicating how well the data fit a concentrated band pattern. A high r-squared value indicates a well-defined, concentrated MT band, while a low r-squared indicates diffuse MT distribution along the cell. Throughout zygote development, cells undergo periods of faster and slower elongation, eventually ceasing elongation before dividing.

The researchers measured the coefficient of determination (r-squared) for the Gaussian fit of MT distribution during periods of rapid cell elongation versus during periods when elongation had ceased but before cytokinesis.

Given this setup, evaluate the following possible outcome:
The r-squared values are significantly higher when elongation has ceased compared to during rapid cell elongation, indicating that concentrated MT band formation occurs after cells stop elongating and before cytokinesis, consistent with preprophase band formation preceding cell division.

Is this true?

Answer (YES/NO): NO